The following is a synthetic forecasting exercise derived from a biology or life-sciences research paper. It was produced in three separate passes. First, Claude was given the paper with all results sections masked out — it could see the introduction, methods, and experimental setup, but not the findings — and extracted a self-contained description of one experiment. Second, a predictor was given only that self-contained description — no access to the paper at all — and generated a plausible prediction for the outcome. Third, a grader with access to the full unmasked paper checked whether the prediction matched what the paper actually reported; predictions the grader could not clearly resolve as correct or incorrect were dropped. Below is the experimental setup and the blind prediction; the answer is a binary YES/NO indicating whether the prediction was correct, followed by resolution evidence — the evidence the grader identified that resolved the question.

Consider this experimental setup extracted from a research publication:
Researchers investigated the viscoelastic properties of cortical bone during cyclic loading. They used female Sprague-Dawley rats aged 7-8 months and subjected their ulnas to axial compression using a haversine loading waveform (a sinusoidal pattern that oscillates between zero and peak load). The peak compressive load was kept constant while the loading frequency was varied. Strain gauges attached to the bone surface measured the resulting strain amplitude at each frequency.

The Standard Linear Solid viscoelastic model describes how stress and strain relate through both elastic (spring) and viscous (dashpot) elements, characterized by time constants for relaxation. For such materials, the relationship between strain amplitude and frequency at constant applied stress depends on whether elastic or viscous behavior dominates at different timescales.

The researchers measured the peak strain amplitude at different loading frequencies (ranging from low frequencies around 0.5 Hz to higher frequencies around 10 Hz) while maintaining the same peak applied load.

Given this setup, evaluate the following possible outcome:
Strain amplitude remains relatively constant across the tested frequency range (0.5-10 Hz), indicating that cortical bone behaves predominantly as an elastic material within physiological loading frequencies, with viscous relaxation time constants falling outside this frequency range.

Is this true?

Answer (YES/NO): NO